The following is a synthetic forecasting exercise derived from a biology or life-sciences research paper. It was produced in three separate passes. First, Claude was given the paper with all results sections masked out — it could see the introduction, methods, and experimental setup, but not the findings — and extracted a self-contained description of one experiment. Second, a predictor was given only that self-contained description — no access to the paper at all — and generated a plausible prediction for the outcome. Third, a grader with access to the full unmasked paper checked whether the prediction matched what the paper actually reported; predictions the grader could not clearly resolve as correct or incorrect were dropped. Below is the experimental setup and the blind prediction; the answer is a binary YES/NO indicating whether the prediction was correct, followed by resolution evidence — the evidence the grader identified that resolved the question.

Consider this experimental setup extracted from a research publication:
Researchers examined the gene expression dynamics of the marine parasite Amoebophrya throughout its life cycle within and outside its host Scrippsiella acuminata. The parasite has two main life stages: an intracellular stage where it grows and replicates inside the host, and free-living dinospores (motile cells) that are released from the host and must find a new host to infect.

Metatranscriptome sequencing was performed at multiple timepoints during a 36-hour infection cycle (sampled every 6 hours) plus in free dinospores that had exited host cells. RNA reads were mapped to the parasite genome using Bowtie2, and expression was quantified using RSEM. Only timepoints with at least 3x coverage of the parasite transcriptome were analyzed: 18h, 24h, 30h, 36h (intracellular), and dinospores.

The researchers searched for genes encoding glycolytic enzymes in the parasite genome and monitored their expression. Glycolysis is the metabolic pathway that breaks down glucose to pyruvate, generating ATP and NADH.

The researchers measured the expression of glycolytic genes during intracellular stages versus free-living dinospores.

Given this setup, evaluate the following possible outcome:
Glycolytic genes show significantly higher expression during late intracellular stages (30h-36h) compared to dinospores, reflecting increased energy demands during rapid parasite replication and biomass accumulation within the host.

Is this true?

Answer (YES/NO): NO